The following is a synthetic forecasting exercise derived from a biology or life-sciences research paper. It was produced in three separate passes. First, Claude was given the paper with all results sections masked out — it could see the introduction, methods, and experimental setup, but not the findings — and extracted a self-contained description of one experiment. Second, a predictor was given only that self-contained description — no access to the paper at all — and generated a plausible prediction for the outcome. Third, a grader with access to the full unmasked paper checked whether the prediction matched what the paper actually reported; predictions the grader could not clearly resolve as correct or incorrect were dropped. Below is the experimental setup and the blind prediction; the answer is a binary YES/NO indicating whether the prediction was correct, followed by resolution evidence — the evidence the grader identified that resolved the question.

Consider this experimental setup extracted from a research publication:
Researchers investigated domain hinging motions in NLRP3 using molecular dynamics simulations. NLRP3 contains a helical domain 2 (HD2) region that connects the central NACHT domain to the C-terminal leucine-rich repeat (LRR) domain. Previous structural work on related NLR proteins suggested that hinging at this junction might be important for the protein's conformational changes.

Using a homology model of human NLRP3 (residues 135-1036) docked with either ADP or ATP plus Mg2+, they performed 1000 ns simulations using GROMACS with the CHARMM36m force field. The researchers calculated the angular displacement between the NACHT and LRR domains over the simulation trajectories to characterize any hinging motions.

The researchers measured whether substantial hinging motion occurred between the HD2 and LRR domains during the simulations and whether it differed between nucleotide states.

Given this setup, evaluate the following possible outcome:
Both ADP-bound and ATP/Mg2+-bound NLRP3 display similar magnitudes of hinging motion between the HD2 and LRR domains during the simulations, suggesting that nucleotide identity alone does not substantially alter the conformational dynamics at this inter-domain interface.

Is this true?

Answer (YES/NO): NO